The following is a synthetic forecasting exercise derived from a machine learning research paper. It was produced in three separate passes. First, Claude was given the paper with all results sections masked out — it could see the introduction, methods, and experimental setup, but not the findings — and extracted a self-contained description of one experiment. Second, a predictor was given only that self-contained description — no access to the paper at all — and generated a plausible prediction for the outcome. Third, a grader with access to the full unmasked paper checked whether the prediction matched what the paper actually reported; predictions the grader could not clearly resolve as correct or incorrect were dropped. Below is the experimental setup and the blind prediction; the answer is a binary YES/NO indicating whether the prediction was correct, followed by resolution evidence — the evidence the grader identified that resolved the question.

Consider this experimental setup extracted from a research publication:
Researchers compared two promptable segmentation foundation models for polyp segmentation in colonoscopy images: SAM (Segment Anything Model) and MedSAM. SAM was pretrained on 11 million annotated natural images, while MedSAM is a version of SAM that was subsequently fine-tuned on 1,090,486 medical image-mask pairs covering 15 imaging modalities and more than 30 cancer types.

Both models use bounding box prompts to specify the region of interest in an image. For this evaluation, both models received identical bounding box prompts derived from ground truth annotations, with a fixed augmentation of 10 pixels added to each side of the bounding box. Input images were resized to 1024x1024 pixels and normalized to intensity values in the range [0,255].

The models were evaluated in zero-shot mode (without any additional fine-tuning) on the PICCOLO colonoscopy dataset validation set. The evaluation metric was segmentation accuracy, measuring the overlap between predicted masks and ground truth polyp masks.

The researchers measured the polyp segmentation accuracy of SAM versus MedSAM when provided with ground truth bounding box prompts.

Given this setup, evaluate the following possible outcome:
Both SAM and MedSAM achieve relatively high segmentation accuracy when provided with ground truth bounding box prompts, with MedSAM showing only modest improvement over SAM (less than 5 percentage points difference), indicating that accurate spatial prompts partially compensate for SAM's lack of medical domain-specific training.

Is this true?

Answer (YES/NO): NO